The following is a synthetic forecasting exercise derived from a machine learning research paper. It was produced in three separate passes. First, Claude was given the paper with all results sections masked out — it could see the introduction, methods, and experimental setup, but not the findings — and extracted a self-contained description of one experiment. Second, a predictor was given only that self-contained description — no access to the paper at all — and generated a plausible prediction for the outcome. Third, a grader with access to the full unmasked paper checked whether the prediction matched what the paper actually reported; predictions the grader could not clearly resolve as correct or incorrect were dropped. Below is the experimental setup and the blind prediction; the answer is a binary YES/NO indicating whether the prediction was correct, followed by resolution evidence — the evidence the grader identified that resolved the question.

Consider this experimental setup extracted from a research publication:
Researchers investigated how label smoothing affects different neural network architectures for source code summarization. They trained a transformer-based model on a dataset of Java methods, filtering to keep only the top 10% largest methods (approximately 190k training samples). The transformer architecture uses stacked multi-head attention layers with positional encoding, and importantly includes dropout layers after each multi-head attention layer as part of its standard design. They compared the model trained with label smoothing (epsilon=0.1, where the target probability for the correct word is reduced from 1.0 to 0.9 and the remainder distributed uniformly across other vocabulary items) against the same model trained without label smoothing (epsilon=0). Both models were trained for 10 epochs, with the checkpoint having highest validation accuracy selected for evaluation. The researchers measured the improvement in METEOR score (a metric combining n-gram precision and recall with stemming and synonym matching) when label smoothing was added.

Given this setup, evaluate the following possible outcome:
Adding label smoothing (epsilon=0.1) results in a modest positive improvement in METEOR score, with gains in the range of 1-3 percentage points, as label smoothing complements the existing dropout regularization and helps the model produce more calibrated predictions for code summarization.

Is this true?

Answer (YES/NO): NO